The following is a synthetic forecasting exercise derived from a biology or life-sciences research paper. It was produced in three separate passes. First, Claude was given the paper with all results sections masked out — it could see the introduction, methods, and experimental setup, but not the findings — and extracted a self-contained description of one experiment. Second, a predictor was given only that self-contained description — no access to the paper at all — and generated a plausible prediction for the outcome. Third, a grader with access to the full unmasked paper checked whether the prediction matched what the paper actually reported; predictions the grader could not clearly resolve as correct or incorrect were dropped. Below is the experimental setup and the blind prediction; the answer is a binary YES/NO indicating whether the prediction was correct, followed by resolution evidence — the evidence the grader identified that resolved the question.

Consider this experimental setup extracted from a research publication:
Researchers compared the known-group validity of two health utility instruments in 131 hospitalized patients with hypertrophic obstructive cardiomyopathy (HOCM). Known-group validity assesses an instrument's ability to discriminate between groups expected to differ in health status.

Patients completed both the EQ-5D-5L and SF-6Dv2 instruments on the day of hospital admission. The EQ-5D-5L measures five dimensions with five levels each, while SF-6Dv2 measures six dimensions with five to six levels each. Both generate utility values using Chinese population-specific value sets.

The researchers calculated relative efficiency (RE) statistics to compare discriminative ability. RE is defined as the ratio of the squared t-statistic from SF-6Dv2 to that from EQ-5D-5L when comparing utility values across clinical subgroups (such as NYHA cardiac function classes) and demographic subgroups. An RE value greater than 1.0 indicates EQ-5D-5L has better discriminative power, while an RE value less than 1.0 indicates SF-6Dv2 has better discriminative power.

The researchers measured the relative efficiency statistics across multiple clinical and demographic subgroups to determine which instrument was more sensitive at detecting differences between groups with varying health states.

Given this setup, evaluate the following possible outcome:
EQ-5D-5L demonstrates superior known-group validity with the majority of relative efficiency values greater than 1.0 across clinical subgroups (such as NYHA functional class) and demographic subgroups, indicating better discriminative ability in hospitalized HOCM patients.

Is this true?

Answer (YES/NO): NO